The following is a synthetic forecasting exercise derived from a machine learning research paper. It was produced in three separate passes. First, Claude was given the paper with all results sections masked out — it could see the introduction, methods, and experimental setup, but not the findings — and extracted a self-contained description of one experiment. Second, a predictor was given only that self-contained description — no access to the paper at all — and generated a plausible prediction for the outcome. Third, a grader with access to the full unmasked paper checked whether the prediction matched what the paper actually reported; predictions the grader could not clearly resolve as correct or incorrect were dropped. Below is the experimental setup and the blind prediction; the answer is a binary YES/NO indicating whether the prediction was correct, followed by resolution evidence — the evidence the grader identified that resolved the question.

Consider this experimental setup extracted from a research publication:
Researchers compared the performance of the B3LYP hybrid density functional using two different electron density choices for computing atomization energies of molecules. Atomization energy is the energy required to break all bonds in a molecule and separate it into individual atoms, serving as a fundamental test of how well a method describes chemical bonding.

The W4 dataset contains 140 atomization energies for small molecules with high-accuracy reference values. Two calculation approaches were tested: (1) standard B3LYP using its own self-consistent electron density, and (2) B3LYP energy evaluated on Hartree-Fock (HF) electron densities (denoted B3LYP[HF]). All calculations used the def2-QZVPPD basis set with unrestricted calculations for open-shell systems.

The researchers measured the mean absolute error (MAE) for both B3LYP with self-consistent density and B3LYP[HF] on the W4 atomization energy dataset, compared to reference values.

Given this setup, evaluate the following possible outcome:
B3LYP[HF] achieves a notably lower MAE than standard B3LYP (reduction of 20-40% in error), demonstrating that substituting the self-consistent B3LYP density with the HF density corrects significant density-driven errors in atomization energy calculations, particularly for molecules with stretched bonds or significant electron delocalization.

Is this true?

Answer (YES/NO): NO